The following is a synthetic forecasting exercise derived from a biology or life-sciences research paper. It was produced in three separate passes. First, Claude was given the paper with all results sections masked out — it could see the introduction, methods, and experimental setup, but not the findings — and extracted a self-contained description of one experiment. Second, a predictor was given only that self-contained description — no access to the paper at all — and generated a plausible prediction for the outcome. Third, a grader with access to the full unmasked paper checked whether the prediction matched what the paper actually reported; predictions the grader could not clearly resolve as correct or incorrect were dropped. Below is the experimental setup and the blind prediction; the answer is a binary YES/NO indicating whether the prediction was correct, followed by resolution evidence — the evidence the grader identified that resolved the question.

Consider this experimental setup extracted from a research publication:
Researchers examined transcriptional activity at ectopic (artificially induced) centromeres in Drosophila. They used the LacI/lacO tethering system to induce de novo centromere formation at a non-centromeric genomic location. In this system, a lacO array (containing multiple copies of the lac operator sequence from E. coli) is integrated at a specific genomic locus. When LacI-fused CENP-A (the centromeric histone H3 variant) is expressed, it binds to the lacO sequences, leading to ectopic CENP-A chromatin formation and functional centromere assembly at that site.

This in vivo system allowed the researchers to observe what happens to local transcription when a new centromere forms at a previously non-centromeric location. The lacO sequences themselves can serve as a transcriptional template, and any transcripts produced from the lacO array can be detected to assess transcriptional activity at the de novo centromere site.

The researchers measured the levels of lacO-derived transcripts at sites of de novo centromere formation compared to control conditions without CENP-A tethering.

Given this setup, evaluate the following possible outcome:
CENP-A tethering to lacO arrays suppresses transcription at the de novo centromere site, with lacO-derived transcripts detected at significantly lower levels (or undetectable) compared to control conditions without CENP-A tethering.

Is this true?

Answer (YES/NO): NO